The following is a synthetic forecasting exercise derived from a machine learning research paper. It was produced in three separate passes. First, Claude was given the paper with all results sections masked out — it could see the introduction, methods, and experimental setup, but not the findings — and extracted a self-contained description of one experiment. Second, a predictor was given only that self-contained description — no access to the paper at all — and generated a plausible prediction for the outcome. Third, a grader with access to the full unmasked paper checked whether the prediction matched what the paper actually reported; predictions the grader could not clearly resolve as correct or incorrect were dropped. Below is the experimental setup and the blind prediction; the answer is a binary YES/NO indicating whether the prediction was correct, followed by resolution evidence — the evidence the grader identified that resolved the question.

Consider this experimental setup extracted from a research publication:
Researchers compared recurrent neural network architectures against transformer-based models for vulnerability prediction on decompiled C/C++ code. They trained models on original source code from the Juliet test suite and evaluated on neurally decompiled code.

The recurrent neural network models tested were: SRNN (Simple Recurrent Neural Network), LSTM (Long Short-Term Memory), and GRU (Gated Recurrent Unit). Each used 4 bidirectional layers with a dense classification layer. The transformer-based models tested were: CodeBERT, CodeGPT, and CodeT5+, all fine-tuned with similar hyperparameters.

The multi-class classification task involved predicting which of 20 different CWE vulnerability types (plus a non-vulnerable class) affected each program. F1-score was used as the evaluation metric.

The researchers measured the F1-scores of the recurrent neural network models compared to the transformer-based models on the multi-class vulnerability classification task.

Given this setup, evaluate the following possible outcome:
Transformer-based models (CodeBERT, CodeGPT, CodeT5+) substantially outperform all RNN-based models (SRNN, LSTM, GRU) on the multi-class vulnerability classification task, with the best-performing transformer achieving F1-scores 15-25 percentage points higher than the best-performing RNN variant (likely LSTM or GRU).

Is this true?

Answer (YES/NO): NO